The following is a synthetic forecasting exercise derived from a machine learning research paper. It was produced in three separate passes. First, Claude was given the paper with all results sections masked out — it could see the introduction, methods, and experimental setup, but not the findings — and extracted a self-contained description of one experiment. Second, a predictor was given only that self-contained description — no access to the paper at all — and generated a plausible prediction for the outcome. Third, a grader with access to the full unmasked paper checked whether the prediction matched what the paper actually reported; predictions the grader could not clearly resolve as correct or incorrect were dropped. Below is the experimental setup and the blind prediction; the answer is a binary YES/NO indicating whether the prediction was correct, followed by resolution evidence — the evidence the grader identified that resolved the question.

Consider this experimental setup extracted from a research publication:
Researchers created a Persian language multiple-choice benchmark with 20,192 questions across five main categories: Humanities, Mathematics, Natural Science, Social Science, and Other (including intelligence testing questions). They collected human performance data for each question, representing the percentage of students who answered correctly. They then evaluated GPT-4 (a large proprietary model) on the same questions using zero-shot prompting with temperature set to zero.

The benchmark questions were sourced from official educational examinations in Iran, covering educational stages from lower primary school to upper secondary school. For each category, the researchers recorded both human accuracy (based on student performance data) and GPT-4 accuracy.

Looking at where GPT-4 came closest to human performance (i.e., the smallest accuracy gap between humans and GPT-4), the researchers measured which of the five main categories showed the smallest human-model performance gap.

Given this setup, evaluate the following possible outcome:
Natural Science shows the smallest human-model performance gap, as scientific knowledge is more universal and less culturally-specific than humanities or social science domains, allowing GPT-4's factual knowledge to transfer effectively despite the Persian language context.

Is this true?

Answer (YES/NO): NO